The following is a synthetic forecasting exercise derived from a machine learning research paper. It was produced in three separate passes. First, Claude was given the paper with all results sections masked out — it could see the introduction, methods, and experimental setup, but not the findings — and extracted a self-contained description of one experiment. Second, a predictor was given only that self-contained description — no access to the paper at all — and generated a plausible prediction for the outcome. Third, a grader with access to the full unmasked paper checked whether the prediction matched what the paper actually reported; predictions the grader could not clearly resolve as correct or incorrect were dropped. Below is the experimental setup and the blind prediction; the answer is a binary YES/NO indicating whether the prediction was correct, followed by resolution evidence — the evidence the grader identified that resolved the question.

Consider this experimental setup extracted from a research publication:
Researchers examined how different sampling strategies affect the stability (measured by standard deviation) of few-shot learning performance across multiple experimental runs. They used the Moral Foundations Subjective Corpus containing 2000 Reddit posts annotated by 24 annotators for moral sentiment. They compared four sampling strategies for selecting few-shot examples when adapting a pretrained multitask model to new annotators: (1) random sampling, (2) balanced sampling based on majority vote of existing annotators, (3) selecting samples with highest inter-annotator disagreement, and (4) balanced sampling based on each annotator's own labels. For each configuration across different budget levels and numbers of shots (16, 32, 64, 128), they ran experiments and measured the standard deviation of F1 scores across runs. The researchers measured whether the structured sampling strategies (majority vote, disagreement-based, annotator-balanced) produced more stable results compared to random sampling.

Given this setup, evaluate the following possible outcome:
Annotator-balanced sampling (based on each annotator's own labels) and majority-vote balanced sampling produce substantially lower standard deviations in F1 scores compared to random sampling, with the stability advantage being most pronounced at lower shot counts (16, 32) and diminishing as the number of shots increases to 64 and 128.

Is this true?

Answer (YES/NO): NO